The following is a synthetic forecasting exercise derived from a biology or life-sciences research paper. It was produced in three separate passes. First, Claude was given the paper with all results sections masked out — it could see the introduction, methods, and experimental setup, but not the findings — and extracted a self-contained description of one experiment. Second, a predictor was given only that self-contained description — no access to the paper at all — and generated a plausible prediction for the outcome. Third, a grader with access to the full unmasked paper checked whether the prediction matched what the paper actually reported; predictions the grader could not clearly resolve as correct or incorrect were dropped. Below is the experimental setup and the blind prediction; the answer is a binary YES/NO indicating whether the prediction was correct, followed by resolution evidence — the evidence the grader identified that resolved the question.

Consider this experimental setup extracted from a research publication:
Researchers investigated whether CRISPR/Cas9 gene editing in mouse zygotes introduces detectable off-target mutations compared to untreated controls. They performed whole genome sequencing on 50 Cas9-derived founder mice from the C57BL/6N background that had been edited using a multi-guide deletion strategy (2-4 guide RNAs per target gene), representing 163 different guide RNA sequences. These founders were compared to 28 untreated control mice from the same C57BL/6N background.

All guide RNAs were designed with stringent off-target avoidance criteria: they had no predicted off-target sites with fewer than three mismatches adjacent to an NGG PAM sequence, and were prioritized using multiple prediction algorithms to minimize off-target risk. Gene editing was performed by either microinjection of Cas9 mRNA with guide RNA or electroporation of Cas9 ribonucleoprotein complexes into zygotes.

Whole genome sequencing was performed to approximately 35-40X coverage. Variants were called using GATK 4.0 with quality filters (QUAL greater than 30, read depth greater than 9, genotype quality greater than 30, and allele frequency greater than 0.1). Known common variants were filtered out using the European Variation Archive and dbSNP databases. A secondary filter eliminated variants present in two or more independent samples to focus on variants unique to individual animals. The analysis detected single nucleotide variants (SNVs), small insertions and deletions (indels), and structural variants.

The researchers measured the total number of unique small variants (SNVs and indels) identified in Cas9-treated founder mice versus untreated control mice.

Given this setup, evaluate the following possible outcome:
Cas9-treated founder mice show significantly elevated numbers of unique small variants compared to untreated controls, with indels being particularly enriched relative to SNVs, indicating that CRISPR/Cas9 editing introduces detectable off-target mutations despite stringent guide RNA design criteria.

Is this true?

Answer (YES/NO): NO